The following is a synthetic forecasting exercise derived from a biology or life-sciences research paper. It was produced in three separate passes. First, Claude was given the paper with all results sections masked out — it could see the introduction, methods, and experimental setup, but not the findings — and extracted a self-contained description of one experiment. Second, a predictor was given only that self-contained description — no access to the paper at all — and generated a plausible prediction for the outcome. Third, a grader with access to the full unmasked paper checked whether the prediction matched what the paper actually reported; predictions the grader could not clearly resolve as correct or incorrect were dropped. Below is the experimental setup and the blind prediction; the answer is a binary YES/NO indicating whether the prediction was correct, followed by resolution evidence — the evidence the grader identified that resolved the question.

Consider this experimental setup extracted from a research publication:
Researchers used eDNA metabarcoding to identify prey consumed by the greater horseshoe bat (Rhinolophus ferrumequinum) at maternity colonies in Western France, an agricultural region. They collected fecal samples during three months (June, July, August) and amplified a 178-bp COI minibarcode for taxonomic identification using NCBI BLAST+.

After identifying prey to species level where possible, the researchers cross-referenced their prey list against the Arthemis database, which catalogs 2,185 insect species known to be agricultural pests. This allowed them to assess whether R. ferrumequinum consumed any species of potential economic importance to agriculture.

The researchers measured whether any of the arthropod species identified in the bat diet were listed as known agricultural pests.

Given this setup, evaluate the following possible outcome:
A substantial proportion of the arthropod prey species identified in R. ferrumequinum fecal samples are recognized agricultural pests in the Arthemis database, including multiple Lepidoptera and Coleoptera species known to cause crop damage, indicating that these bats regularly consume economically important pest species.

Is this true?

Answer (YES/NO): YES